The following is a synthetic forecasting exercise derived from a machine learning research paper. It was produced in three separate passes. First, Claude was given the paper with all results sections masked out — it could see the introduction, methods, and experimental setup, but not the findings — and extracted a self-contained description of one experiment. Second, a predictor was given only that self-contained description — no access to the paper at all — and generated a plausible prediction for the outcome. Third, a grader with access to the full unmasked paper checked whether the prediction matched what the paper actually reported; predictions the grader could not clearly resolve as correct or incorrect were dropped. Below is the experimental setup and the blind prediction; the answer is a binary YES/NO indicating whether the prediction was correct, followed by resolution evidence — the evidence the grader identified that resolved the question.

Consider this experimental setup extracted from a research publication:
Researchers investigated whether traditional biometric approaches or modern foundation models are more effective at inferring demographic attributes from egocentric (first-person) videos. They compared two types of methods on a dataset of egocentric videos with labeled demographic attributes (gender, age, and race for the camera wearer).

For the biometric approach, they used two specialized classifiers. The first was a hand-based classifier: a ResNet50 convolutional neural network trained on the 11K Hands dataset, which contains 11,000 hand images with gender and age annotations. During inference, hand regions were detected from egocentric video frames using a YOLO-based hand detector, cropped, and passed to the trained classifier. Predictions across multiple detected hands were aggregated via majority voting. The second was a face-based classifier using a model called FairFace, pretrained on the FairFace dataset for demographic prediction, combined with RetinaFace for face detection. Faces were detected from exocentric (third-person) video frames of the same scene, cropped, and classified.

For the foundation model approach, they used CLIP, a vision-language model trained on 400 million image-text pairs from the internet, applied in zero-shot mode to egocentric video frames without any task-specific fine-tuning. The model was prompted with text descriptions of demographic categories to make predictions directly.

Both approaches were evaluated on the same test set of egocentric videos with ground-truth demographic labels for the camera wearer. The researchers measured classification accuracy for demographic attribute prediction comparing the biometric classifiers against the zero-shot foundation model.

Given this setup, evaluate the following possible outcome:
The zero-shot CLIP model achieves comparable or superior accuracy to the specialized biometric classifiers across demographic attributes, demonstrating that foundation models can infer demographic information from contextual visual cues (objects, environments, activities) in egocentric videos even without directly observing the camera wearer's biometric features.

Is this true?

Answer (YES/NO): NO